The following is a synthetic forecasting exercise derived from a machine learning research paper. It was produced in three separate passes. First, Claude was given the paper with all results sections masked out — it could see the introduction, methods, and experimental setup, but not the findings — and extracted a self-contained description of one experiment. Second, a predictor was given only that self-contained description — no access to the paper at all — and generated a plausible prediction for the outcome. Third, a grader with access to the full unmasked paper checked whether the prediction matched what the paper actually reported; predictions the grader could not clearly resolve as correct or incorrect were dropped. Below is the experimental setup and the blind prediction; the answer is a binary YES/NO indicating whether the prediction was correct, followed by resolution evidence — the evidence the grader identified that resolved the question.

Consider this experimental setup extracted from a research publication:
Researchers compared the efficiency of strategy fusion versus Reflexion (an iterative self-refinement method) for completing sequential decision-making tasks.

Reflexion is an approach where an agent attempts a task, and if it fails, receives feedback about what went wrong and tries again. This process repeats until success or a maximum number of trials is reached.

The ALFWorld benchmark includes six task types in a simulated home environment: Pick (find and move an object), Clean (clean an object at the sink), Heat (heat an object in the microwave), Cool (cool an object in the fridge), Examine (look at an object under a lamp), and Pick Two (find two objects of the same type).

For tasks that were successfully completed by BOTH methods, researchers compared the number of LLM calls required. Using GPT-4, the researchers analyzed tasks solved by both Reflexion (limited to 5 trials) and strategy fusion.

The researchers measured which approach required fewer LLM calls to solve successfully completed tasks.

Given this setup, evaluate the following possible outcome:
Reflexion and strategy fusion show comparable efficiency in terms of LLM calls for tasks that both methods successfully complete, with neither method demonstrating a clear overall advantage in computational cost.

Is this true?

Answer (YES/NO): NO